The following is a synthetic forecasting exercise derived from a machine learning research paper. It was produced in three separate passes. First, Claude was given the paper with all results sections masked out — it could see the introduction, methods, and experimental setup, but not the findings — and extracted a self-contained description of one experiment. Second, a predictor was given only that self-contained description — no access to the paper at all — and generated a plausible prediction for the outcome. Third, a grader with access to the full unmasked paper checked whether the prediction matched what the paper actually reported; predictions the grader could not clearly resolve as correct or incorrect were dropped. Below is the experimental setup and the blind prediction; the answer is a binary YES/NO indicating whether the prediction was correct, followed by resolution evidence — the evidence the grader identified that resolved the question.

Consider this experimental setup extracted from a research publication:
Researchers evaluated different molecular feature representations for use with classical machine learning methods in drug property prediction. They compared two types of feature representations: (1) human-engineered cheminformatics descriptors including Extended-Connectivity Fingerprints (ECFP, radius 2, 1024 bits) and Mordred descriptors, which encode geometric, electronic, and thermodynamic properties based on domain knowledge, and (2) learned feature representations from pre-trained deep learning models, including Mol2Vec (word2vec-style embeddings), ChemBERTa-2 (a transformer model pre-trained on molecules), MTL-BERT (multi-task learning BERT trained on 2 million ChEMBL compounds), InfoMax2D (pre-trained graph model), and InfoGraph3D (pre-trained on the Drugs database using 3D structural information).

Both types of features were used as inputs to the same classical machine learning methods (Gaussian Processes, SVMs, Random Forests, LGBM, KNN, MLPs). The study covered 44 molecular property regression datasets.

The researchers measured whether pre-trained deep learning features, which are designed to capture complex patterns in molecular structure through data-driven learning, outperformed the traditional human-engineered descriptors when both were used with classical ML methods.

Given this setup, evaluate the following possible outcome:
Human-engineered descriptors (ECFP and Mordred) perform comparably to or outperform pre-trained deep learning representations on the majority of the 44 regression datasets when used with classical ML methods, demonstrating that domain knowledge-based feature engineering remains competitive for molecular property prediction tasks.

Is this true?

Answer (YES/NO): YES